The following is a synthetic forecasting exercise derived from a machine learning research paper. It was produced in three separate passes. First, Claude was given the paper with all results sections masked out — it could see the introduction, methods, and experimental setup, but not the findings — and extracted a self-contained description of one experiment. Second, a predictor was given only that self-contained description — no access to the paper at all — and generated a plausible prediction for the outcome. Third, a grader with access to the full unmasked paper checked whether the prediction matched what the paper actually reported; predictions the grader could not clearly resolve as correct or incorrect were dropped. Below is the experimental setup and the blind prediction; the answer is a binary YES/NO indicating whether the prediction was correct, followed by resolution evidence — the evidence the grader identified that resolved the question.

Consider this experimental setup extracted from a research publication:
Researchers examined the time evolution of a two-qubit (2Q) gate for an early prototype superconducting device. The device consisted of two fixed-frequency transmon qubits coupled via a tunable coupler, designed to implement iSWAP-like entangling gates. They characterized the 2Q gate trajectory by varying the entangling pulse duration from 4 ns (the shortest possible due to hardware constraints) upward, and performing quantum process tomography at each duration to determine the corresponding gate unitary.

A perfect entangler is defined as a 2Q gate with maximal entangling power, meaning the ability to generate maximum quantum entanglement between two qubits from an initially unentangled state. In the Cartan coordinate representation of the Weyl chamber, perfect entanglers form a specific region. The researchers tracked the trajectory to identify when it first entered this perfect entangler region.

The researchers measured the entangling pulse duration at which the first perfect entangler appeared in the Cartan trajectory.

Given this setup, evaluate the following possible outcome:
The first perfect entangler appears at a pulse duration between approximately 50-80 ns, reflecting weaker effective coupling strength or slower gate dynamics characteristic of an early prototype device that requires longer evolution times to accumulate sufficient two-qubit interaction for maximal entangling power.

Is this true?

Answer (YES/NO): NO